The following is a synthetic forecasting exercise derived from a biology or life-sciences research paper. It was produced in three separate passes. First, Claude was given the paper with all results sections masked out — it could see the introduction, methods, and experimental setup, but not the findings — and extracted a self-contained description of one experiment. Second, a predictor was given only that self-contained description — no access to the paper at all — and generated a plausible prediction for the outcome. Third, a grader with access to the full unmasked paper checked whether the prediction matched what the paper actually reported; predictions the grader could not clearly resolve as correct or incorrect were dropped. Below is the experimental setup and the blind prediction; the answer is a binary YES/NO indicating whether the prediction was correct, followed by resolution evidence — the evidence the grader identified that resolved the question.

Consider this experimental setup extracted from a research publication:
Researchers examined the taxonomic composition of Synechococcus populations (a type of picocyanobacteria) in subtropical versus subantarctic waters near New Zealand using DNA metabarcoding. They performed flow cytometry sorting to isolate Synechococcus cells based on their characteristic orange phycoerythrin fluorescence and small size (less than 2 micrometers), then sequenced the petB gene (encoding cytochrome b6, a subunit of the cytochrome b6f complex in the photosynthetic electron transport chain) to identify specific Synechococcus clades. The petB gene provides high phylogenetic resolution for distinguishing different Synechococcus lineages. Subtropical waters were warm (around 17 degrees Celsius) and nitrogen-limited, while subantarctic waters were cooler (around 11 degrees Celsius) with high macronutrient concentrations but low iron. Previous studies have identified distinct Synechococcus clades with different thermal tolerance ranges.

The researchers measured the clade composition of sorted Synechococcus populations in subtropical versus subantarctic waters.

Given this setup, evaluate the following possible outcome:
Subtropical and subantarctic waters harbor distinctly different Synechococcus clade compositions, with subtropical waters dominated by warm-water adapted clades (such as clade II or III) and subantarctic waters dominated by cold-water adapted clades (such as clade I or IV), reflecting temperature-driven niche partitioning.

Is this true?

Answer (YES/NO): NO